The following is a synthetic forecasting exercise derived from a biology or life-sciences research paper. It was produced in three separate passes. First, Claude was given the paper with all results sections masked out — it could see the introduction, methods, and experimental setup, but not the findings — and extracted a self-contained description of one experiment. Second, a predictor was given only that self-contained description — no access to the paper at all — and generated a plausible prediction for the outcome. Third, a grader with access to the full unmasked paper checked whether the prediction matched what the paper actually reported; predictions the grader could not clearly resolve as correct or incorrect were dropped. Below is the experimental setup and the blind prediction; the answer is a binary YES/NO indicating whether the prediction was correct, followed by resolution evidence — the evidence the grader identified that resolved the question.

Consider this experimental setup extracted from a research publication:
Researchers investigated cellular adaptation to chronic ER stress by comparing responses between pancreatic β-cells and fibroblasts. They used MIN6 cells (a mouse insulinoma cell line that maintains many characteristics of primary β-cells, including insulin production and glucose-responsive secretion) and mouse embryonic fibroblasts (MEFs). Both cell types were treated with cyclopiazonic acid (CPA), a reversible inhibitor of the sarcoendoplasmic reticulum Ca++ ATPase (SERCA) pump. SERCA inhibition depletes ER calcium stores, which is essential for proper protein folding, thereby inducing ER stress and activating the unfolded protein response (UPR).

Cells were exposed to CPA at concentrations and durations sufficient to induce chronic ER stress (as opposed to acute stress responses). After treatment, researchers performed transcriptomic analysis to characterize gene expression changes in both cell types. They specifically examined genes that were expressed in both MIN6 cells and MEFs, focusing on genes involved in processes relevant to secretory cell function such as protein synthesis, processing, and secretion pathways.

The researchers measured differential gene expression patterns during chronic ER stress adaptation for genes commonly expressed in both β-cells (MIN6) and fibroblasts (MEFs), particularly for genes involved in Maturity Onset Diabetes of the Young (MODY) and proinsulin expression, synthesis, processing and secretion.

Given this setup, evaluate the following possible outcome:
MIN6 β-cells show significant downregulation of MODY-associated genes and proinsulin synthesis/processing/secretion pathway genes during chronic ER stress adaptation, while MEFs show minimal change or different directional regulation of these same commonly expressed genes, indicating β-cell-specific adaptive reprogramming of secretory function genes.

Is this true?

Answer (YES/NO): YES